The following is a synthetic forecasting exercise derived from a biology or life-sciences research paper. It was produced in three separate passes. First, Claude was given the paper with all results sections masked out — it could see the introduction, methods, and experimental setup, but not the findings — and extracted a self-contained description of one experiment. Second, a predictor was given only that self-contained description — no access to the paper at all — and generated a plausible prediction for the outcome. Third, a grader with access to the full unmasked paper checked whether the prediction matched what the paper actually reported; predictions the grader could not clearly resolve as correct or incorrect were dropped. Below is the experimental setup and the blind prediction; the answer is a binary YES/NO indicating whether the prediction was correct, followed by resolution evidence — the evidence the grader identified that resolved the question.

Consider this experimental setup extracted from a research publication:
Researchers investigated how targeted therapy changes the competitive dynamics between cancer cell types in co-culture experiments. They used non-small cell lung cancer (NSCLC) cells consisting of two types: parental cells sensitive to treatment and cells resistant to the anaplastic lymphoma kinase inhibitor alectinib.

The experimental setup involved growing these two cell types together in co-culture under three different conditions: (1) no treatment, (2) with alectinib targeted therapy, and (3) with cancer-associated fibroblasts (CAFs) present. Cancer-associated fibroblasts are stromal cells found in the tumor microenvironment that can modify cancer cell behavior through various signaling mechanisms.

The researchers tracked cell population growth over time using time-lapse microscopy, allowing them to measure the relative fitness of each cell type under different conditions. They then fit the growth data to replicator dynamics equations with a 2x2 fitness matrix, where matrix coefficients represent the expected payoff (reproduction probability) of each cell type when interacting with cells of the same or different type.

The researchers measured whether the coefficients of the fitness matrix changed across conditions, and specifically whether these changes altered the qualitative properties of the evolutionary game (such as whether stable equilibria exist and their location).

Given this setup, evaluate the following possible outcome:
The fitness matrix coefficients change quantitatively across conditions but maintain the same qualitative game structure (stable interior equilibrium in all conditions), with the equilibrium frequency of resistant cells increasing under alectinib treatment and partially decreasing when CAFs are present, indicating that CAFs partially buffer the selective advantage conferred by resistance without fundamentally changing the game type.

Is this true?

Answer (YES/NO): NO